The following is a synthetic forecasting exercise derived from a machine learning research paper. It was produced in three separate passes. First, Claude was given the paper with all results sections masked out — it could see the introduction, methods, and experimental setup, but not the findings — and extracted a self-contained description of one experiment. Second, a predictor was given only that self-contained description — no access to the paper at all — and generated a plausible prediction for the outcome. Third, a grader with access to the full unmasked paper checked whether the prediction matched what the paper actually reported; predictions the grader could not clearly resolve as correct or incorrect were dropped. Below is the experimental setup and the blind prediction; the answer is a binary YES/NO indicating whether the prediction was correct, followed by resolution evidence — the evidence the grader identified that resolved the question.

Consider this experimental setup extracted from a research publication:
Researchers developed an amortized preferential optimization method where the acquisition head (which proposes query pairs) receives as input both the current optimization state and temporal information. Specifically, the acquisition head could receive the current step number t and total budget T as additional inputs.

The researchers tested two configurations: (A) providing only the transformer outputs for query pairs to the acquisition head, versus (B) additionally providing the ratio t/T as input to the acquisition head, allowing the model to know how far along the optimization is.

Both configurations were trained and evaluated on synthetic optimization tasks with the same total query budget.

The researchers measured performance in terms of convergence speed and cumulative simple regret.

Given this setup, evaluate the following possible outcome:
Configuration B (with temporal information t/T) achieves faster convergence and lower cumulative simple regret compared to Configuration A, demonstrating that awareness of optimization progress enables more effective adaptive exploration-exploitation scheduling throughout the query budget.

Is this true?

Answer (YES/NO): YES